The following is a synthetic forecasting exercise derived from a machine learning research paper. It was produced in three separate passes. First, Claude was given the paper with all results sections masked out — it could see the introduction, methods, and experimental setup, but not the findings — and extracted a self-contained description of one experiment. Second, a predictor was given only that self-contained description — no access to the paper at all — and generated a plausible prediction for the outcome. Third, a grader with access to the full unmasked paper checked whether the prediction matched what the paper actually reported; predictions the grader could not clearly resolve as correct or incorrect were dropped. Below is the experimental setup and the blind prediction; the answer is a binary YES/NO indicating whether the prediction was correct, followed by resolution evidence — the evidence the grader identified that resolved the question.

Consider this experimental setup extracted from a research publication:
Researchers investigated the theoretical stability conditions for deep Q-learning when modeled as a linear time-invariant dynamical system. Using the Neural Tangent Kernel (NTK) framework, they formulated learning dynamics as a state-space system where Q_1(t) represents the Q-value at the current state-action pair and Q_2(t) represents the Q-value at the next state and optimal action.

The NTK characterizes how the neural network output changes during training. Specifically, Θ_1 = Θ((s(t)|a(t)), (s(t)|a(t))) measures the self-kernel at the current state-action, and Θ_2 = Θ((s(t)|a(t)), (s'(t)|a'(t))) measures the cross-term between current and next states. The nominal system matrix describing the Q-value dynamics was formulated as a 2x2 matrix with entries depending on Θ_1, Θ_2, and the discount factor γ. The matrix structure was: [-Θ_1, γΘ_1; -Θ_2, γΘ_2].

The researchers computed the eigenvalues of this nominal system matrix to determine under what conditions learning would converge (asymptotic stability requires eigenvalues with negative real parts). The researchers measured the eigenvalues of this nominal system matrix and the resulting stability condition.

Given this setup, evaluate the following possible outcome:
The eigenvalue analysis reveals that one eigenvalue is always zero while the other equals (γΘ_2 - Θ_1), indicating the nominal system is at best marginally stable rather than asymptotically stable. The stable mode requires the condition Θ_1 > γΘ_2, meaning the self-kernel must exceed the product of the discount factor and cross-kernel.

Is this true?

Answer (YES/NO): NO